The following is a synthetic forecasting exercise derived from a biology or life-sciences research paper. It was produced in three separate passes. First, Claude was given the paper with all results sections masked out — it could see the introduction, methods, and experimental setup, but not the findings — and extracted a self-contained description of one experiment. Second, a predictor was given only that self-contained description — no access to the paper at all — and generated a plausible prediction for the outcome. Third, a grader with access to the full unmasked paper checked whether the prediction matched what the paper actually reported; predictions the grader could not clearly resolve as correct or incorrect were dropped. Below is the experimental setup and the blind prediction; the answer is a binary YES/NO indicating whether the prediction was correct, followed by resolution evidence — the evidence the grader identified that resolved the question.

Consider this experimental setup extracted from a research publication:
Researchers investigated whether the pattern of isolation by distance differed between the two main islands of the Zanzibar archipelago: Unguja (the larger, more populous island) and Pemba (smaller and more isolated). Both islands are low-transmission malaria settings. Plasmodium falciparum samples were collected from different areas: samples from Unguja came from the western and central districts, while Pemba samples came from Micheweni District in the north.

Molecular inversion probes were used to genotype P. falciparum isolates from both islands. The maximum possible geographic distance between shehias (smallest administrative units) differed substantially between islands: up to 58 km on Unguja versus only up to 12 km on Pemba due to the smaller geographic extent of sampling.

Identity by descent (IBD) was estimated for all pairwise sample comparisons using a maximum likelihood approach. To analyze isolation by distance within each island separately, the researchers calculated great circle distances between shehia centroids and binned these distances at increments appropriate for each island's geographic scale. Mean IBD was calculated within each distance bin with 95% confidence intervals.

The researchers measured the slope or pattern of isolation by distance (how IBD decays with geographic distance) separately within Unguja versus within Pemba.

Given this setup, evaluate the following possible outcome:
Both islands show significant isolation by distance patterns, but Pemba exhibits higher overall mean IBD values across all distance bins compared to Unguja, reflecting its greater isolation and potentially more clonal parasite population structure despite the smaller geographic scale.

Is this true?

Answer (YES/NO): NO